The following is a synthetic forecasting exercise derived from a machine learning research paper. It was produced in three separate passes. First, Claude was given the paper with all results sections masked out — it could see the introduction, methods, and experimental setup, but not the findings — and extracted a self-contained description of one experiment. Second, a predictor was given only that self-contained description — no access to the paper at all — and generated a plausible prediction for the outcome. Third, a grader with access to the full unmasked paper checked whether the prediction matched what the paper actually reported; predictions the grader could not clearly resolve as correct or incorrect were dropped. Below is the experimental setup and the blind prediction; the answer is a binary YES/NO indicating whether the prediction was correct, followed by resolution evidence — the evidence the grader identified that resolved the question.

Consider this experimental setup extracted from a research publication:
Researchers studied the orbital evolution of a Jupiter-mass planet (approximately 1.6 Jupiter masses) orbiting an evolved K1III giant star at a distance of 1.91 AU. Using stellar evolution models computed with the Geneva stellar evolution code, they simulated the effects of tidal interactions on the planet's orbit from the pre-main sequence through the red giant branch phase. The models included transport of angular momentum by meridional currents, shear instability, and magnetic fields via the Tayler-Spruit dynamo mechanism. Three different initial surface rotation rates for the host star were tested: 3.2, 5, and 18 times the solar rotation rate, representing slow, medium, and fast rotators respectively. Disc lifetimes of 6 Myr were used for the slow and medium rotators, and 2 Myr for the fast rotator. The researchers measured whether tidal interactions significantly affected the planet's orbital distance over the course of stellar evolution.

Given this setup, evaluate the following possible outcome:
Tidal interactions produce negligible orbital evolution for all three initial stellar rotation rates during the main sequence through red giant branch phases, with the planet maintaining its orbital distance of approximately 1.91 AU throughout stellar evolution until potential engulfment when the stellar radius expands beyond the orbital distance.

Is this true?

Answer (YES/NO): NO